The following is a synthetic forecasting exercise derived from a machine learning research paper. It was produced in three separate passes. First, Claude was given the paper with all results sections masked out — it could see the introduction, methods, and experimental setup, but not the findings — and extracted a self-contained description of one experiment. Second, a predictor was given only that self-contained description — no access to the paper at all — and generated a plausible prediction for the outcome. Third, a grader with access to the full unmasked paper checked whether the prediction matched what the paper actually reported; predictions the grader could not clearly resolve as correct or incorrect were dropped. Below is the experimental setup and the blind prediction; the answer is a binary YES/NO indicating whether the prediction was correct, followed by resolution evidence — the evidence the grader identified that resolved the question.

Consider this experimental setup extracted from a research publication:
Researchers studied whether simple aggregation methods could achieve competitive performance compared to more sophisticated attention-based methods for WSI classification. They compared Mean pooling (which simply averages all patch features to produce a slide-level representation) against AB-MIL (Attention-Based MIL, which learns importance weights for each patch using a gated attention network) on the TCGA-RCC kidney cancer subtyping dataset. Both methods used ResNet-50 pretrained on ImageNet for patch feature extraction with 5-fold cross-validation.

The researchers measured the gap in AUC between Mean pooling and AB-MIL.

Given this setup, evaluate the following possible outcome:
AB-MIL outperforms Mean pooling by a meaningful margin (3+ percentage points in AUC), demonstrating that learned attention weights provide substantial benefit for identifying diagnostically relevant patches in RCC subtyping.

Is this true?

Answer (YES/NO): NO